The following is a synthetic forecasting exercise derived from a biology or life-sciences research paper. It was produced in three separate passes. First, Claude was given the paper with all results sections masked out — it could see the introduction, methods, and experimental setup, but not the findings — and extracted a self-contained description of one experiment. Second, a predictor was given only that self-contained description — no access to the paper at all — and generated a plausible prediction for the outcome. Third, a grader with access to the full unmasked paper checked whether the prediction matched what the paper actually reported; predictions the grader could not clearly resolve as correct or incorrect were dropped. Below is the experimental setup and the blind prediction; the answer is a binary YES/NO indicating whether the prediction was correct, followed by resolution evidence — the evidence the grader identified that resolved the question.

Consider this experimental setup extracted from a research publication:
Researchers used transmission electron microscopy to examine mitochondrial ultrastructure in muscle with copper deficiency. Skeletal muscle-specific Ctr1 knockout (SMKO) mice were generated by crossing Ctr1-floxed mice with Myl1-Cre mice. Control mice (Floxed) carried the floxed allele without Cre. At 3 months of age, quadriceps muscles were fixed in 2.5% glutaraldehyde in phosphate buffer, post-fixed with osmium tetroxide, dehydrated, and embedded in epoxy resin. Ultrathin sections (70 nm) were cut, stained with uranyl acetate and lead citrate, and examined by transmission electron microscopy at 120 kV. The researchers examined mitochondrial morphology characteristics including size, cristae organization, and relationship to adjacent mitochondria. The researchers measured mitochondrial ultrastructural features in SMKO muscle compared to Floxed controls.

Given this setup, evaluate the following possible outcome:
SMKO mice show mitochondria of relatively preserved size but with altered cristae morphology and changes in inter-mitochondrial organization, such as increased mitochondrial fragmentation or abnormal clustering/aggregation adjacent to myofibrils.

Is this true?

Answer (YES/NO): NO